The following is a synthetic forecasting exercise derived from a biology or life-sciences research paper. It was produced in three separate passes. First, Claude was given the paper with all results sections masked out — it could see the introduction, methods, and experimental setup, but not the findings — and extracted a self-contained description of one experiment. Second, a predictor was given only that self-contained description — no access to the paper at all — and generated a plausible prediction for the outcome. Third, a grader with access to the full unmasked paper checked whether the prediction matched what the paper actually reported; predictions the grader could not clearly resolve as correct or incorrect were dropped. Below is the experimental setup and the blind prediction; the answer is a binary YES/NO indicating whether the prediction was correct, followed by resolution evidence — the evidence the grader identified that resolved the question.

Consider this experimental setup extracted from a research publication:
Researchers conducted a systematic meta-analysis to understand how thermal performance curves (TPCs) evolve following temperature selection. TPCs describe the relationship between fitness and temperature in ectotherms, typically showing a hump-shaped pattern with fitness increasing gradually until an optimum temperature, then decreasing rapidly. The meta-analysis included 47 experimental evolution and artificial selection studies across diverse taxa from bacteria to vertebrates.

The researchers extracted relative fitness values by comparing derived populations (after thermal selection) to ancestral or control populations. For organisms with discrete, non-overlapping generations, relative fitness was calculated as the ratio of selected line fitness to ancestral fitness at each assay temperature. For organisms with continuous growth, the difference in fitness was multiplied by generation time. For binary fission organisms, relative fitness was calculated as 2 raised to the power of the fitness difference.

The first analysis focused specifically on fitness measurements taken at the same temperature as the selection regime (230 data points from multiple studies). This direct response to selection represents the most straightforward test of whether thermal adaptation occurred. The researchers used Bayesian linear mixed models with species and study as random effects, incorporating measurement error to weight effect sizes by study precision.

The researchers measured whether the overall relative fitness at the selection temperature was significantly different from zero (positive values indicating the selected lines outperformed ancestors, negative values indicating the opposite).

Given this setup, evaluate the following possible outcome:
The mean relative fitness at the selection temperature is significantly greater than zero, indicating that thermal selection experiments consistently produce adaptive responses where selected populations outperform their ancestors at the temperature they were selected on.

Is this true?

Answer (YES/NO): YES